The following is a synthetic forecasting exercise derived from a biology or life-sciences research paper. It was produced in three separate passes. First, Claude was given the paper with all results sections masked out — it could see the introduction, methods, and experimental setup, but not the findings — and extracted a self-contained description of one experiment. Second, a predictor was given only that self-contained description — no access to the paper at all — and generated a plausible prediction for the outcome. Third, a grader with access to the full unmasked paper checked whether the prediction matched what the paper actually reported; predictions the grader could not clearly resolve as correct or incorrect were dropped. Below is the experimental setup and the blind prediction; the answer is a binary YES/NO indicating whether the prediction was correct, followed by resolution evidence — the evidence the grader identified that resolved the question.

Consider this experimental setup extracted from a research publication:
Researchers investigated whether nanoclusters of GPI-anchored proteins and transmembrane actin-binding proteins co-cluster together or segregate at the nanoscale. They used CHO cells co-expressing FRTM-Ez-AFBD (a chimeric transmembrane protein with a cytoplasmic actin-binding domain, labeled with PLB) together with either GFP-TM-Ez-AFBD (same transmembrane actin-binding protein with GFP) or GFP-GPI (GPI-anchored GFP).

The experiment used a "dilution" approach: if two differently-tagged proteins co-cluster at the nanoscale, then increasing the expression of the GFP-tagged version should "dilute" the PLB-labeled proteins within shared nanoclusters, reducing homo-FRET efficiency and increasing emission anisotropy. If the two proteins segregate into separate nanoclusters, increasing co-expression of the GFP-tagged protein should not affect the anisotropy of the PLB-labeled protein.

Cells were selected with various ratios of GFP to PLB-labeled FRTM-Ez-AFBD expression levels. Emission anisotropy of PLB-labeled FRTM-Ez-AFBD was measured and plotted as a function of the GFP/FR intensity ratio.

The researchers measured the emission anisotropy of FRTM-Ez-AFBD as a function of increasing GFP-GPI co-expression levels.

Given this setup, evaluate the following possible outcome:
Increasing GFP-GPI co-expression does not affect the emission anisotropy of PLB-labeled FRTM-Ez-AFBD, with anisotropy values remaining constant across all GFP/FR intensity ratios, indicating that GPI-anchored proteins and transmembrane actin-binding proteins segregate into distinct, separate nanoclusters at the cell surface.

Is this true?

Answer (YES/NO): YES